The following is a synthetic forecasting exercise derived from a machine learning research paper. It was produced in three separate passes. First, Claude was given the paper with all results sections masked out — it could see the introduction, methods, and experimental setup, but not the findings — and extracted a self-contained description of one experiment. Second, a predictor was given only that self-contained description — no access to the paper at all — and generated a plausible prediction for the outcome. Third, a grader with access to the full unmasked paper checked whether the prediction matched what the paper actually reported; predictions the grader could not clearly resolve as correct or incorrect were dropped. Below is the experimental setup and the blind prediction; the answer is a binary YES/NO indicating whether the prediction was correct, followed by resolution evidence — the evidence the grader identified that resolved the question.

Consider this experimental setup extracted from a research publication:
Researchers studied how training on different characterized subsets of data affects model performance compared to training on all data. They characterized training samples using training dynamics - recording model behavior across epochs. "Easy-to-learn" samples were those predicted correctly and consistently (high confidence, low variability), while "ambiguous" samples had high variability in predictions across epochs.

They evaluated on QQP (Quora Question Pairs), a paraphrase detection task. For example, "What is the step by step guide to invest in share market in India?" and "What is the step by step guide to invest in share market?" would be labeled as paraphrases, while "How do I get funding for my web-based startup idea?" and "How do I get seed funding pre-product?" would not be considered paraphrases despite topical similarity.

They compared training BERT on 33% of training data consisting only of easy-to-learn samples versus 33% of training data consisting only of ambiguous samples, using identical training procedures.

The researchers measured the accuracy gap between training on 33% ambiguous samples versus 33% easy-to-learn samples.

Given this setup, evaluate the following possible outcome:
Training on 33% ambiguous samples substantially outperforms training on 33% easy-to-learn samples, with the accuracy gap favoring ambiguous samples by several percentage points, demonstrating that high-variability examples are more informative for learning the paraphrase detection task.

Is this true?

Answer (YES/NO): YES